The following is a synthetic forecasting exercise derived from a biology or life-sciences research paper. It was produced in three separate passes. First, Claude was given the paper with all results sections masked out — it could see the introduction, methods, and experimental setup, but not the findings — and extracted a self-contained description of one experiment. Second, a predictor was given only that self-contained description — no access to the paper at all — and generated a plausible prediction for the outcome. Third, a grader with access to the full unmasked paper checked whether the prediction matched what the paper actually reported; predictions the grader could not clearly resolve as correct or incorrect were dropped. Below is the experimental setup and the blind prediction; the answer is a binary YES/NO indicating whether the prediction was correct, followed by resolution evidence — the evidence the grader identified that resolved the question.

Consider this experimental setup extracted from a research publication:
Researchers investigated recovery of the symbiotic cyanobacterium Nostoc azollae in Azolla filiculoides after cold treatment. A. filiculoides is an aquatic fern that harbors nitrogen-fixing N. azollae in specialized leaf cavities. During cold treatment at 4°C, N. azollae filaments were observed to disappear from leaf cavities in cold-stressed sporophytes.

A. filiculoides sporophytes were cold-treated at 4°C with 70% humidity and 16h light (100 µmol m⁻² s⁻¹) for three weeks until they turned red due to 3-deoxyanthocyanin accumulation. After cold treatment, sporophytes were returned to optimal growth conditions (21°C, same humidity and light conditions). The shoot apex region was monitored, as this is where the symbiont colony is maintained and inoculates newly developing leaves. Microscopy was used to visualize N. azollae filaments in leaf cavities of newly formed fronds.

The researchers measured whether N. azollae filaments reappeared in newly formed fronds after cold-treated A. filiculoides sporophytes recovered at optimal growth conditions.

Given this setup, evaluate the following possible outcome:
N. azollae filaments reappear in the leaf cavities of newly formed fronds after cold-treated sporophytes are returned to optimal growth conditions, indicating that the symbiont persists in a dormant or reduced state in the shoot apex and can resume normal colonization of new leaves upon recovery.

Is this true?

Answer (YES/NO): YES